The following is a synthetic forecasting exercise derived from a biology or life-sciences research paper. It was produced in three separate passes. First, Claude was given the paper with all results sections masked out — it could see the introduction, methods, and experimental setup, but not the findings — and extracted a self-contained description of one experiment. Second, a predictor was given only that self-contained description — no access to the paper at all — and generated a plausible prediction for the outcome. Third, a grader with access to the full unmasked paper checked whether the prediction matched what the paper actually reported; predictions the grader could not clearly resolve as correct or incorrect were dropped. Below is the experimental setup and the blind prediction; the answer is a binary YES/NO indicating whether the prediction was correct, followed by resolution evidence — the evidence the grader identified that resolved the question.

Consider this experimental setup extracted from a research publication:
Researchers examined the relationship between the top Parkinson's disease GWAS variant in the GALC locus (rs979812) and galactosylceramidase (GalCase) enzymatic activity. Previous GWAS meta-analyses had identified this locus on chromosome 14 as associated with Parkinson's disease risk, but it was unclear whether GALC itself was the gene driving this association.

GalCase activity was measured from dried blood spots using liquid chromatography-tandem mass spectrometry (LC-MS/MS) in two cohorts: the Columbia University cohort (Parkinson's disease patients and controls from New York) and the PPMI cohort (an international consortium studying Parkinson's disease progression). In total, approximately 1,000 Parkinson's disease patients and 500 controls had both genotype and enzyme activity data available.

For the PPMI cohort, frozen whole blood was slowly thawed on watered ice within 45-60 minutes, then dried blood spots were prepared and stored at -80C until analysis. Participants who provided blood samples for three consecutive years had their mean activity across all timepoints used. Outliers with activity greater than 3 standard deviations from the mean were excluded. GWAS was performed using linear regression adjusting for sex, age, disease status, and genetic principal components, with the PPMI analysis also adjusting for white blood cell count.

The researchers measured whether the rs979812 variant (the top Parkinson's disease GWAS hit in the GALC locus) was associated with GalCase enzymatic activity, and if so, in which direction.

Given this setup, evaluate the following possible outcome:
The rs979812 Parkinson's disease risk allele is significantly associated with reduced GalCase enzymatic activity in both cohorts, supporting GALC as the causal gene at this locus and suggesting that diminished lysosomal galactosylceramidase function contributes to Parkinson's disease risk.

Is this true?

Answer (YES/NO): NO